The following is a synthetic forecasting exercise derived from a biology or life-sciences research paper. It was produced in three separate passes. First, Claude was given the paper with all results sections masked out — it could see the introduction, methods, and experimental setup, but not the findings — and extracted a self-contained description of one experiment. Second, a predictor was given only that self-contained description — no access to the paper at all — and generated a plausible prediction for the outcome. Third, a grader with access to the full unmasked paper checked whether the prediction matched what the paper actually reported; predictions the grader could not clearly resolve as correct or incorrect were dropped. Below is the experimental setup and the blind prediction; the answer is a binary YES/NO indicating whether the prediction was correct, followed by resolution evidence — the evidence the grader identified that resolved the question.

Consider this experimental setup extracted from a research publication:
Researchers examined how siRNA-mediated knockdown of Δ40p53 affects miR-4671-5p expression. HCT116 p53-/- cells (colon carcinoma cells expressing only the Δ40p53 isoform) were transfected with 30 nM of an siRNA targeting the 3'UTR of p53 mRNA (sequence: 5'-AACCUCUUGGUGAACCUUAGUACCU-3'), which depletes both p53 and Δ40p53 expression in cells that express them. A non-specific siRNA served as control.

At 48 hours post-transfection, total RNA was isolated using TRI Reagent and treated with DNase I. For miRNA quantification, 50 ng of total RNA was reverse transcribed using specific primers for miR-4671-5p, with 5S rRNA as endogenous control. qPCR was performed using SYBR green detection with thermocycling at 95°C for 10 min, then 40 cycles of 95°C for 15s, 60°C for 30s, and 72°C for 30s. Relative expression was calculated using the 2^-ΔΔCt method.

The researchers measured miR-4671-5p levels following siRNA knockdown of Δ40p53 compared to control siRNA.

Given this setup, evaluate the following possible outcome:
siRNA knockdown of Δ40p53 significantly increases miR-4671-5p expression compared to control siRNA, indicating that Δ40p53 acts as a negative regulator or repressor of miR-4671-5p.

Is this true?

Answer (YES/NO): YES